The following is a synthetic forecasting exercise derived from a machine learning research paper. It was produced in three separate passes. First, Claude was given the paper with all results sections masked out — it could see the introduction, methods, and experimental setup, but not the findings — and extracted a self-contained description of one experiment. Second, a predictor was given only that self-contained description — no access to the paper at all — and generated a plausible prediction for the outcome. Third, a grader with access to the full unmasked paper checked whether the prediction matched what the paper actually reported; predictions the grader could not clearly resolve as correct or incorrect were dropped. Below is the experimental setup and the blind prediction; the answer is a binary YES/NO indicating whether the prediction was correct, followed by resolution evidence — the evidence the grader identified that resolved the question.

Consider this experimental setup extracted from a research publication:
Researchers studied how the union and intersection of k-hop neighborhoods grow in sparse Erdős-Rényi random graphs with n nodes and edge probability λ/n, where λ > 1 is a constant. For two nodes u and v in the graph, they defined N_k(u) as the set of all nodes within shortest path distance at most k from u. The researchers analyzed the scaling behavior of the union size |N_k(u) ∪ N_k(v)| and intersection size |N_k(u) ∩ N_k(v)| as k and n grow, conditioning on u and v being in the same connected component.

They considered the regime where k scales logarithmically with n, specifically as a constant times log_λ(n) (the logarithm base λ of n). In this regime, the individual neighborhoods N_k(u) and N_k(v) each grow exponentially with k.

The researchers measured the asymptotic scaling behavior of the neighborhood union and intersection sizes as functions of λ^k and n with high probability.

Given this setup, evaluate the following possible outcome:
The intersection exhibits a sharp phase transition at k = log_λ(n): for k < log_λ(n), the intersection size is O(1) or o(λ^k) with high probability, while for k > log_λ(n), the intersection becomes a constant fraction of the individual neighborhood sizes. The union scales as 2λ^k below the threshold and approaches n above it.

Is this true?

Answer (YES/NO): NO